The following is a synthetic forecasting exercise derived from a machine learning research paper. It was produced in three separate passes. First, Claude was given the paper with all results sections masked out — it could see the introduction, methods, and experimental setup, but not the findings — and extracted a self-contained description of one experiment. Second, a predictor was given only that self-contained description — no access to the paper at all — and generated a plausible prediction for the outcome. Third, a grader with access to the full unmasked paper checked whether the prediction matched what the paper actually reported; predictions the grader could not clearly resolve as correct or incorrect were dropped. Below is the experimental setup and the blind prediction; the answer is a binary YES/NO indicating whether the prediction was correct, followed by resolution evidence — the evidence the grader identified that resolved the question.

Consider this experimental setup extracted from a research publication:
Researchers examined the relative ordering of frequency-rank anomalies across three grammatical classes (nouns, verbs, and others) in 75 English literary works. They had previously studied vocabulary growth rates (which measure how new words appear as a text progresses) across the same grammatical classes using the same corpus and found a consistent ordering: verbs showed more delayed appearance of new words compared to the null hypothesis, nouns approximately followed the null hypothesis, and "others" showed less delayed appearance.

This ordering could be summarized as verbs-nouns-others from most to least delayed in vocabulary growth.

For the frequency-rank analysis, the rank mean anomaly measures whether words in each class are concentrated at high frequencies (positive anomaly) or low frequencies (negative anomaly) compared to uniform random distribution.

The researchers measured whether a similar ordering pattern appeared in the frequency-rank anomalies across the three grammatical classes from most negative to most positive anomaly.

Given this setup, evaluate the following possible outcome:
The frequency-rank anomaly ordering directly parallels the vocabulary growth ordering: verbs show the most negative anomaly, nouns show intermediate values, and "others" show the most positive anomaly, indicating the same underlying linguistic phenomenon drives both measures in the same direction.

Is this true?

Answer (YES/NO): YES